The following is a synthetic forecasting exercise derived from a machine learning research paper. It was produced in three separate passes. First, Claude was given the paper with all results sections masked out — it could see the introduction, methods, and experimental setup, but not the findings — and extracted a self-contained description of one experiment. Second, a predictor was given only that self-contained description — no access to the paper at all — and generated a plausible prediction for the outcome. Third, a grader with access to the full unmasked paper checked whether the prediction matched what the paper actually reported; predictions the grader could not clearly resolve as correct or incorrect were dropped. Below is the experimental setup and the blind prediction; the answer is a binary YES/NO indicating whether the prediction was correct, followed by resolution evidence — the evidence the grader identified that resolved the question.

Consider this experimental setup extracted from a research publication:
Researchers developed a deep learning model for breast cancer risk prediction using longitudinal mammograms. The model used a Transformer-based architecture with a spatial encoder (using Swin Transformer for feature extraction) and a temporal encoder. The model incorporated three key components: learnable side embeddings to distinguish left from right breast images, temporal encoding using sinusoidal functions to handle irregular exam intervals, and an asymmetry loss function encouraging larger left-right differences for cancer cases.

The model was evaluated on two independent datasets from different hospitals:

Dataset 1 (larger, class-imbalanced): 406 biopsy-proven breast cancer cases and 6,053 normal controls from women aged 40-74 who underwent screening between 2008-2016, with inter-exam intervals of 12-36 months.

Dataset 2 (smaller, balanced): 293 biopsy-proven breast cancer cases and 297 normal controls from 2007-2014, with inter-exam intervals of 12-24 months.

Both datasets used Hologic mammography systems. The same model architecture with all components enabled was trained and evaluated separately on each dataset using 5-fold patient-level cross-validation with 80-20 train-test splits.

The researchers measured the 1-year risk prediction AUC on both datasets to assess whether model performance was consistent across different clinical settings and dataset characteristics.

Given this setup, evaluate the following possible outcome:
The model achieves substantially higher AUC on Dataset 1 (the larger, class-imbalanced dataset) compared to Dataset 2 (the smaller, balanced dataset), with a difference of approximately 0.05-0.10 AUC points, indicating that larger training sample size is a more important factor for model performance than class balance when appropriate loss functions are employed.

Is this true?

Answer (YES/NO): NO